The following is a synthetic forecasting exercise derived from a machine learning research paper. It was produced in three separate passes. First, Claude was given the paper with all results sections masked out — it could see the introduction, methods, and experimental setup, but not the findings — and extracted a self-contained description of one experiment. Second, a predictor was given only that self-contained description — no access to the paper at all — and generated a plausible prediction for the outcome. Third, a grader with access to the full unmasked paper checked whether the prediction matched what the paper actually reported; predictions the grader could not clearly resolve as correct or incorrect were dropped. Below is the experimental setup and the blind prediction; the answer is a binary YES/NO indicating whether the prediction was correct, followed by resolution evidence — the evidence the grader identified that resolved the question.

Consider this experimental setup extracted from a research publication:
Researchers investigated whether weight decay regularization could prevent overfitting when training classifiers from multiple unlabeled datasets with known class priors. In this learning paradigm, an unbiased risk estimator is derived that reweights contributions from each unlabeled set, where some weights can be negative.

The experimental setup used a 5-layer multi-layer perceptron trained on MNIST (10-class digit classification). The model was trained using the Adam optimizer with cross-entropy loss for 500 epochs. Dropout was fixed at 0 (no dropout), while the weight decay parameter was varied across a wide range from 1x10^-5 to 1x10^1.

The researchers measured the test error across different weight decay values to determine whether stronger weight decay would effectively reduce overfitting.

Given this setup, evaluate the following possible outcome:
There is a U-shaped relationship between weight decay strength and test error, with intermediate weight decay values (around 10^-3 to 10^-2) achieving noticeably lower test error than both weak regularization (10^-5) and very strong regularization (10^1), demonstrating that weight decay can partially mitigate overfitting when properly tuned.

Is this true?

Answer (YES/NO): NO